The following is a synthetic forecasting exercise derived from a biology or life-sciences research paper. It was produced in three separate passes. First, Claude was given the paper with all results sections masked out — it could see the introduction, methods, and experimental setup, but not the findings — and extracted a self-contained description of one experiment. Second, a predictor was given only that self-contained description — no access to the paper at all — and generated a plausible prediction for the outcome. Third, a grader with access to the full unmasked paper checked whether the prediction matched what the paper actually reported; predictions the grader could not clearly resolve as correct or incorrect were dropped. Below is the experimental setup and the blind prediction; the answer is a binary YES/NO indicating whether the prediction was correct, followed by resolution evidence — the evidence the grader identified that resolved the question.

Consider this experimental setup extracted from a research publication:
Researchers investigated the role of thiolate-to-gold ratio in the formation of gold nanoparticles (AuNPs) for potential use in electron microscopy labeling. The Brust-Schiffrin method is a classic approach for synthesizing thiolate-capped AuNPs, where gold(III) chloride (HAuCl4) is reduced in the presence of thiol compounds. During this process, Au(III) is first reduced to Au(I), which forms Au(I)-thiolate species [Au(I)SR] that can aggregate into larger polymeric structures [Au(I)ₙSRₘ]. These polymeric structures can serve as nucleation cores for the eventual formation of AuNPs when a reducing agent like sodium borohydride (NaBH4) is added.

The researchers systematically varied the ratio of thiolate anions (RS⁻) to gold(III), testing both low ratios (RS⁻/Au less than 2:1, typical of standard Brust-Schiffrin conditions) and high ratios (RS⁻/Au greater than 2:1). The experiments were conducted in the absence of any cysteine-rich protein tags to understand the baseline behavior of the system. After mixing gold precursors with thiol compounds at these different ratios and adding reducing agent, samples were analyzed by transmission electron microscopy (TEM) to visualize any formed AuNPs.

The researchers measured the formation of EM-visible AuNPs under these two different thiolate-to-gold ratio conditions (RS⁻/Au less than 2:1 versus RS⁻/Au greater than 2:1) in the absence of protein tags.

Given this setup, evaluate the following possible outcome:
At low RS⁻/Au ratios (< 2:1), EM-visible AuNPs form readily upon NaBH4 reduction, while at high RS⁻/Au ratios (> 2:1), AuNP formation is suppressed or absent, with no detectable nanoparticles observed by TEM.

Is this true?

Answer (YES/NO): YES